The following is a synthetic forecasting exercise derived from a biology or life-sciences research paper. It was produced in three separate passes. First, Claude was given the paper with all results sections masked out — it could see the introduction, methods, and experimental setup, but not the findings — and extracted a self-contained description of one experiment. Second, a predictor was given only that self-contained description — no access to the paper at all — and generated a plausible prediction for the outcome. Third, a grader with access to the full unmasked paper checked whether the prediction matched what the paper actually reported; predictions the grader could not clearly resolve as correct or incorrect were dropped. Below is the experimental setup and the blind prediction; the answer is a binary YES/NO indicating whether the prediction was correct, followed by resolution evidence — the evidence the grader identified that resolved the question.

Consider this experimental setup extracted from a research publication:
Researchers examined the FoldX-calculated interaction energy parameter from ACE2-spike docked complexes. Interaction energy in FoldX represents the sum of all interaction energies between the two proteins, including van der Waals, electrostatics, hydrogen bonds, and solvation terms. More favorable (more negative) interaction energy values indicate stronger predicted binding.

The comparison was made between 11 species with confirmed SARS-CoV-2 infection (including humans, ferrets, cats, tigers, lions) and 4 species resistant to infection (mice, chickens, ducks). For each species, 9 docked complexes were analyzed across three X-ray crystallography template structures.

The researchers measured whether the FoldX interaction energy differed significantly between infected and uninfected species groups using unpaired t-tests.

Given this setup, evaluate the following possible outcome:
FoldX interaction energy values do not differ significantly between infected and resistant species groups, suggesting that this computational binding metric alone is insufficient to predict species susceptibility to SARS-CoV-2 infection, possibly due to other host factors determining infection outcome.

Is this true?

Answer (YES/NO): YES